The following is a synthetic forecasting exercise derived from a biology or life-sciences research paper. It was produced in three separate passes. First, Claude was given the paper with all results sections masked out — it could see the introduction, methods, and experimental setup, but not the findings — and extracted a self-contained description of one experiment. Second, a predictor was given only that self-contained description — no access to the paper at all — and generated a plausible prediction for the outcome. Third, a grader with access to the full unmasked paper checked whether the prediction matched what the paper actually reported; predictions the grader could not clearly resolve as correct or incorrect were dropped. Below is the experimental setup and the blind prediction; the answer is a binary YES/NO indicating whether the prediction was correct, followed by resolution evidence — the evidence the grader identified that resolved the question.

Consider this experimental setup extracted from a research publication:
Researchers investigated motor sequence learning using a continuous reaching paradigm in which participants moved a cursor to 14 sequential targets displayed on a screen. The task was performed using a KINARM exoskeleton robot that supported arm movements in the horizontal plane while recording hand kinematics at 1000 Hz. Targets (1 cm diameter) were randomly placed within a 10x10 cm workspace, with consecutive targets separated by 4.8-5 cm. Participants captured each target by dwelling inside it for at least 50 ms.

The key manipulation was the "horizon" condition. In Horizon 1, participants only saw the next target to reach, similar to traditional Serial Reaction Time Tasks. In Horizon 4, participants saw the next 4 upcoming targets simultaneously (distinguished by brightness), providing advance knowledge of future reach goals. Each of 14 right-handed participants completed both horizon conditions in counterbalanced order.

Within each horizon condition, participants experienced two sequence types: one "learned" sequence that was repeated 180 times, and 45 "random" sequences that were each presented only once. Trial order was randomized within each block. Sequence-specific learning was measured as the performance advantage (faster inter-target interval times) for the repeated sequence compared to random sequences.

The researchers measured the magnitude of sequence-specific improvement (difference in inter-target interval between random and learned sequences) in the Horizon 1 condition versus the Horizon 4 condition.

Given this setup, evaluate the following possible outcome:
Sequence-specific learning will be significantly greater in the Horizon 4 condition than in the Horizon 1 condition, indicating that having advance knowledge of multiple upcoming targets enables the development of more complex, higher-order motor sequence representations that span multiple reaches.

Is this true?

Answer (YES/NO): NO